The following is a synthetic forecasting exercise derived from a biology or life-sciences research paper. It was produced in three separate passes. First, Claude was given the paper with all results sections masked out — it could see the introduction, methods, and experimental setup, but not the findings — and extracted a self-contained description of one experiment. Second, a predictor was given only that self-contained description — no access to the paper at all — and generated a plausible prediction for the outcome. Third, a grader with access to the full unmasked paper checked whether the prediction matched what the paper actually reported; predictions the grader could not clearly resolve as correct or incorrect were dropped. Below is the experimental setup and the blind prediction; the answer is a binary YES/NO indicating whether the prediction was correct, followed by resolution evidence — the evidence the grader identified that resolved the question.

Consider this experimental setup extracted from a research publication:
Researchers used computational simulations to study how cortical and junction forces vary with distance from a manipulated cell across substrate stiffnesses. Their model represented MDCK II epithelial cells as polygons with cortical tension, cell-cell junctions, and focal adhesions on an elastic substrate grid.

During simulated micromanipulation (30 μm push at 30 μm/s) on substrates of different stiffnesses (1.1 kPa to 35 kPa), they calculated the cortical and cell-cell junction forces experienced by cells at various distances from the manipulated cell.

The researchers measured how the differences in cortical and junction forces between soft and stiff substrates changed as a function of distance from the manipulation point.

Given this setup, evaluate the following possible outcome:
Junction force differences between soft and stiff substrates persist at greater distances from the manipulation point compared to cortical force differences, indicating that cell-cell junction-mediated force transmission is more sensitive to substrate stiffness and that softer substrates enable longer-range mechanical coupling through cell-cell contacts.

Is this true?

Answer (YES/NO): NO